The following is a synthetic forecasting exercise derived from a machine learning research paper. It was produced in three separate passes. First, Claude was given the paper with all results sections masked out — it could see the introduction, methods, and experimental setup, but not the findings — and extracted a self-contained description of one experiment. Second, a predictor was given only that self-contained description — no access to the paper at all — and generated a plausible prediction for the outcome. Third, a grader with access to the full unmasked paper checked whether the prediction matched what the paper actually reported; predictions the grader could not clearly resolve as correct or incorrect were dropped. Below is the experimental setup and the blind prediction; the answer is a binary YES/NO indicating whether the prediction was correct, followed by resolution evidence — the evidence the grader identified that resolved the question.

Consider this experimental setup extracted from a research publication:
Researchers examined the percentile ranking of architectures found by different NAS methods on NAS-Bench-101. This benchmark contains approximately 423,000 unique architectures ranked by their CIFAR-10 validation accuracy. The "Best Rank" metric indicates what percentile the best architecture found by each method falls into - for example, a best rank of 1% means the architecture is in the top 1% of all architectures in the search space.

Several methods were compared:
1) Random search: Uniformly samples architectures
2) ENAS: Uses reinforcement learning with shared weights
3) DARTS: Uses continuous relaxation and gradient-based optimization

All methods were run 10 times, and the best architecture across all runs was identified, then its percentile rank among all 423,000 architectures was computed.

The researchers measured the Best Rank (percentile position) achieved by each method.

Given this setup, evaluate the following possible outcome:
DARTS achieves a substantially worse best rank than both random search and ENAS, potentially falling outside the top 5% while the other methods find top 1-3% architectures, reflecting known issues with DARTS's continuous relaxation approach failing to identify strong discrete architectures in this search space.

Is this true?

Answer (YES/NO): NO